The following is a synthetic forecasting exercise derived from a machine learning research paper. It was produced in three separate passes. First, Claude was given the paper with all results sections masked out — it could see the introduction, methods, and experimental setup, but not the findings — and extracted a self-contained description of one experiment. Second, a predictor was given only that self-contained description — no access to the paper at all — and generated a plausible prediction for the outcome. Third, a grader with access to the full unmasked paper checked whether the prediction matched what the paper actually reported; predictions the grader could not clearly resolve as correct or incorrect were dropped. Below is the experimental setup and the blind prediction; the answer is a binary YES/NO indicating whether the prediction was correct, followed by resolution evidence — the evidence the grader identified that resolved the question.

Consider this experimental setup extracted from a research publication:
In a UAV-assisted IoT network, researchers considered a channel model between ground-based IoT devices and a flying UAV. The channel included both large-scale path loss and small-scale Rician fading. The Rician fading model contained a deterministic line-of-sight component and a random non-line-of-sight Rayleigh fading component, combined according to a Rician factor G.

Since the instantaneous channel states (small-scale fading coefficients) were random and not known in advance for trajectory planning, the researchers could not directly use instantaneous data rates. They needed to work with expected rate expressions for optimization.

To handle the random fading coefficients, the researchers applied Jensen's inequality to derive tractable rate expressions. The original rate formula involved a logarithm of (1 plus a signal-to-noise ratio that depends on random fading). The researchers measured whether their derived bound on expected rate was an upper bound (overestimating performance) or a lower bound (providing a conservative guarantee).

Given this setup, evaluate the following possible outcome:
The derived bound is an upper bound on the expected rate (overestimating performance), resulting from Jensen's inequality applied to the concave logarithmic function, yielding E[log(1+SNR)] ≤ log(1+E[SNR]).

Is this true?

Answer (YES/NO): NO